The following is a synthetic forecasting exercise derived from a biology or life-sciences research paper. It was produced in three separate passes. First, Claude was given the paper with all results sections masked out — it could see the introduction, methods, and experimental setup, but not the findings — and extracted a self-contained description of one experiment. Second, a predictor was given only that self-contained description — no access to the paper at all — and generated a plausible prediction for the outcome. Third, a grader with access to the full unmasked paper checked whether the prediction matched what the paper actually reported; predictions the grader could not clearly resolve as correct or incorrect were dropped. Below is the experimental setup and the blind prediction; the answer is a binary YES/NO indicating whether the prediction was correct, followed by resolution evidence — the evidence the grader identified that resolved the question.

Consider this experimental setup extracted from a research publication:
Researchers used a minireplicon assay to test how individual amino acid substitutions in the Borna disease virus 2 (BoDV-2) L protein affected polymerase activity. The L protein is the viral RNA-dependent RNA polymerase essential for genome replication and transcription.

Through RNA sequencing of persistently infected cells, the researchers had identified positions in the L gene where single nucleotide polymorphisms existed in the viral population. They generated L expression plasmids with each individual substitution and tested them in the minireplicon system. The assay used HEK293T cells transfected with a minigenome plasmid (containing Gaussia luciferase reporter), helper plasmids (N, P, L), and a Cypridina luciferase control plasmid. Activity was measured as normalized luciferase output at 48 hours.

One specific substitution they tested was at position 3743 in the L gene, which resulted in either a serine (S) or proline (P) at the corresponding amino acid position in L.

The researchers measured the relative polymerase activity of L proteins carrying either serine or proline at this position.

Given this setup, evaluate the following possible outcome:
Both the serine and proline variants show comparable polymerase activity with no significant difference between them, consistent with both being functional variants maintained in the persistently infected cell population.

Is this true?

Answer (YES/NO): NO